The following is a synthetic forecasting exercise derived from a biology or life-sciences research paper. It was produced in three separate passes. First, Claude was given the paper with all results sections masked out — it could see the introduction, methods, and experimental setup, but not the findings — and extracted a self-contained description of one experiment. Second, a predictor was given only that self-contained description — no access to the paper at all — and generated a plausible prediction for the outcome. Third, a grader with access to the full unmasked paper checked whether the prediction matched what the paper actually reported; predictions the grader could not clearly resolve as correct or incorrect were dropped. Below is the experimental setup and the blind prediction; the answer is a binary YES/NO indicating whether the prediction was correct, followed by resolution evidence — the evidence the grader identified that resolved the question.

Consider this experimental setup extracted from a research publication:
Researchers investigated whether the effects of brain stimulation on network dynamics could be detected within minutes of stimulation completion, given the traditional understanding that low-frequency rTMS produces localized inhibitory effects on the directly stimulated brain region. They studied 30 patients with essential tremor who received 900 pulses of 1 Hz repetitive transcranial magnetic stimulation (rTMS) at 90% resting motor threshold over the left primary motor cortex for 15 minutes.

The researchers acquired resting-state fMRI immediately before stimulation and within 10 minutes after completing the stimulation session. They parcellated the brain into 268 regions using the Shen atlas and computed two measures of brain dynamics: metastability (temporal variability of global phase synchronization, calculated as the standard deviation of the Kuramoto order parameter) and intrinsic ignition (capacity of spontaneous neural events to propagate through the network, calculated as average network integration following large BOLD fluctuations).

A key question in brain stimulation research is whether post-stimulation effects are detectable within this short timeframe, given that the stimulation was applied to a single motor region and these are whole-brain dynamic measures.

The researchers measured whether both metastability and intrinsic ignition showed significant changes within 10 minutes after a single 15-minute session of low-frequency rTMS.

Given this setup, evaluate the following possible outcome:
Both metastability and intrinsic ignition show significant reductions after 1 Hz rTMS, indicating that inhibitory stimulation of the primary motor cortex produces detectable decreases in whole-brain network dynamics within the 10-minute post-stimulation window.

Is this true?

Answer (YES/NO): NO